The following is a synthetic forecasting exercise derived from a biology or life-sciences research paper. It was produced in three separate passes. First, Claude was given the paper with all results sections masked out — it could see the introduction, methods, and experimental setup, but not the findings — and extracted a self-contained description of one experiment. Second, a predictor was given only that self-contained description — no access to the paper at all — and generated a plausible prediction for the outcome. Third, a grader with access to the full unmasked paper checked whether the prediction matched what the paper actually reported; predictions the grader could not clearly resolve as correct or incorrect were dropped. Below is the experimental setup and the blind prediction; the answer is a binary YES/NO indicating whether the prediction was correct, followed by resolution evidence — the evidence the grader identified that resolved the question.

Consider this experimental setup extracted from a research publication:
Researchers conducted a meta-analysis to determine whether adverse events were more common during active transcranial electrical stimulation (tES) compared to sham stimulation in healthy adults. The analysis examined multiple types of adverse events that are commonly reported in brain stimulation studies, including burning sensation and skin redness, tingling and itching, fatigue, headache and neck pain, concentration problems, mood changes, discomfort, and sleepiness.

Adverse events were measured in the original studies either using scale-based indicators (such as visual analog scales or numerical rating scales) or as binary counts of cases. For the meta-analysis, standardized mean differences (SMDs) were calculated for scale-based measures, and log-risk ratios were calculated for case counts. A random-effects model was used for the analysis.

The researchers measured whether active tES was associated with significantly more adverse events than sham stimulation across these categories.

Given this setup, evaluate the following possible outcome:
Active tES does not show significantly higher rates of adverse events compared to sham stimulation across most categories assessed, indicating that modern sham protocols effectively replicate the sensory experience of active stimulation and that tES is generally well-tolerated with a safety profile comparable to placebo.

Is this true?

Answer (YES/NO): NO